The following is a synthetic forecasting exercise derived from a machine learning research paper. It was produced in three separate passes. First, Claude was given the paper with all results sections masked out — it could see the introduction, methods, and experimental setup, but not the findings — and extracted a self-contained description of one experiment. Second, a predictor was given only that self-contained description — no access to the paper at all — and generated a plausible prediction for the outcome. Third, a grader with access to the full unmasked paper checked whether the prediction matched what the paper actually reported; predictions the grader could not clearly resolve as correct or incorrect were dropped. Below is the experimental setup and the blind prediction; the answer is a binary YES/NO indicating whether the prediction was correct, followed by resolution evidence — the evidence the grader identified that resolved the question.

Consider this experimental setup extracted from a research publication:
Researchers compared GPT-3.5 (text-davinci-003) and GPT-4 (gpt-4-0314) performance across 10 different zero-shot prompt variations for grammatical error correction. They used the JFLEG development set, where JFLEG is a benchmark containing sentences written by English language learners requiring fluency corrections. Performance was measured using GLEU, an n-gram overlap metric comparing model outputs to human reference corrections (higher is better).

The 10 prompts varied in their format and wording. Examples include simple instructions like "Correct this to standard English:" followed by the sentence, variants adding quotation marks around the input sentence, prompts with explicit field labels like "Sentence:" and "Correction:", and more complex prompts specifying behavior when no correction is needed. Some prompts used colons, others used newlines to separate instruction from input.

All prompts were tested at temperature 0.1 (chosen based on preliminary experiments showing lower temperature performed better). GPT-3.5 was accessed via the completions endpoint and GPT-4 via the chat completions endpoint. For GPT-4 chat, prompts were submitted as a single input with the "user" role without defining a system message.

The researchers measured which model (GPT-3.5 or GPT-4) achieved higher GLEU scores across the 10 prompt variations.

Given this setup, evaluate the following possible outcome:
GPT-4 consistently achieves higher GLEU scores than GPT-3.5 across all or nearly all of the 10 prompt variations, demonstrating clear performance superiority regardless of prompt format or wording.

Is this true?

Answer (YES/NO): NO